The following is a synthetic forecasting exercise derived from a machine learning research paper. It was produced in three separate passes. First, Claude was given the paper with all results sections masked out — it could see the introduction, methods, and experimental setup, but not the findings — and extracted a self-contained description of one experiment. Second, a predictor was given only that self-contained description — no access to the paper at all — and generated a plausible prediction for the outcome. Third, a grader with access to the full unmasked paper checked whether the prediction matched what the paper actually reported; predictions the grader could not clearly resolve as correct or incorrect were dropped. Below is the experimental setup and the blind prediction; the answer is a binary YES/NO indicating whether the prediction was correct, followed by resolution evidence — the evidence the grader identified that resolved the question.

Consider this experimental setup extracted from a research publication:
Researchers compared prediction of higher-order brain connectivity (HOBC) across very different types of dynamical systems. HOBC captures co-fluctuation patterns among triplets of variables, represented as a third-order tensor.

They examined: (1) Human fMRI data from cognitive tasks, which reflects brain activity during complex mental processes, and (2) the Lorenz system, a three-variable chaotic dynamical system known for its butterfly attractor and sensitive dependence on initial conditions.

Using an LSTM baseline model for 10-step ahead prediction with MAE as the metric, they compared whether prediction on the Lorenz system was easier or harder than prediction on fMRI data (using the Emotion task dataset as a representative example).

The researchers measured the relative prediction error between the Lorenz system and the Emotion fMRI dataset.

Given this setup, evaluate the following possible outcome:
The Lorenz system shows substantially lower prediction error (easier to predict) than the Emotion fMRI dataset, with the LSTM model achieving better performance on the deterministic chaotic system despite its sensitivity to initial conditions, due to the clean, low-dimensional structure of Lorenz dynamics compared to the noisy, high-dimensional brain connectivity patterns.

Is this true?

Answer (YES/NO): NO